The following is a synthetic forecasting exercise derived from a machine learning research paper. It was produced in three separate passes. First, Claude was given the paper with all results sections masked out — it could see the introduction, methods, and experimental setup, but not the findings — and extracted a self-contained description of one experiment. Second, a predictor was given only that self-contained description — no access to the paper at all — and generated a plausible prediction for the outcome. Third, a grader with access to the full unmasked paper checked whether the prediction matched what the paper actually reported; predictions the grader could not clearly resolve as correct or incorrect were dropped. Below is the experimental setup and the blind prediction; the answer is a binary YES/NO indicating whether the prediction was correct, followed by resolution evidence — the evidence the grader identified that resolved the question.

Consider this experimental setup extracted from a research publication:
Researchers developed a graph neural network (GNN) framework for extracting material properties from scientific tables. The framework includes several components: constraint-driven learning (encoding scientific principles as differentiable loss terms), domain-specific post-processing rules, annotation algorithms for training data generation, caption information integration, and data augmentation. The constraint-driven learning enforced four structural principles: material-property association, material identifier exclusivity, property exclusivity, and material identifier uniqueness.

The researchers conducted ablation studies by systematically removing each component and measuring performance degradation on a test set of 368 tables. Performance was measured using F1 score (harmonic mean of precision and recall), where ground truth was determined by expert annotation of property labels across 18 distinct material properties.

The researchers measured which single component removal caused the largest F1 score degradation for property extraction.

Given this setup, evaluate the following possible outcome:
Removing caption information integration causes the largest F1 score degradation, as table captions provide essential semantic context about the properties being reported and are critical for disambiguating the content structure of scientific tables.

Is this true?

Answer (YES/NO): NO